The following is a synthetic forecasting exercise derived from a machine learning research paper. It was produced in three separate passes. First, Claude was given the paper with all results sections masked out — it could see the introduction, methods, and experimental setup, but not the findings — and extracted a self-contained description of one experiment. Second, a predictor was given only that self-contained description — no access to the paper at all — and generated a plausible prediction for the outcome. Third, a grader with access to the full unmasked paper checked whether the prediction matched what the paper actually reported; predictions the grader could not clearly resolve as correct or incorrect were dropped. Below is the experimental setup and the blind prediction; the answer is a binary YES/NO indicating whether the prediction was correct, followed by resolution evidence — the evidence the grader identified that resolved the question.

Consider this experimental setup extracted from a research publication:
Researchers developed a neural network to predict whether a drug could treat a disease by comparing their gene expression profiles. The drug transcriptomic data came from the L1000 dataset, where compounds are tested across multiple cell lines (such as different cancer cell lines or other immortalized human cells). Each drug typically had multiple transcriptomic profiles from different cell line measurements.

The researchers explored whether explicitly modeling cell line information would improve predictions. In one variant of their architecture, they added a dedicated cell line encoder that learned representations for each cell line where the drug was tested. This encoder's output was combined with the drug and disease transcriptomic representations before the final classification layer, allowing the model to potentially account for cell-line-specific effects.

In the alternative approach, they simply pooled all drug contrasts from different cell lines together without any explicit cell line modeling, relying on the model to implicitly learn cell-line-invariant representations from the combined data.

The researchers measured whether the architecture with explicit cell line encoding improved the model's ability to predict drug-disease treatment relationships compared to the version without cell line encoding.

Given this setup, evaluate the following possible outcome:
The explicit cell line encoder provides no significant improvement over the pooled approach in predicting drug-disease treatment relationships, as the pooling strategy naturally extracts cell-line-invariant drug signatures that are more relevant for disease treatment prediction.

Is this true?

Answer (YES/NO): YES